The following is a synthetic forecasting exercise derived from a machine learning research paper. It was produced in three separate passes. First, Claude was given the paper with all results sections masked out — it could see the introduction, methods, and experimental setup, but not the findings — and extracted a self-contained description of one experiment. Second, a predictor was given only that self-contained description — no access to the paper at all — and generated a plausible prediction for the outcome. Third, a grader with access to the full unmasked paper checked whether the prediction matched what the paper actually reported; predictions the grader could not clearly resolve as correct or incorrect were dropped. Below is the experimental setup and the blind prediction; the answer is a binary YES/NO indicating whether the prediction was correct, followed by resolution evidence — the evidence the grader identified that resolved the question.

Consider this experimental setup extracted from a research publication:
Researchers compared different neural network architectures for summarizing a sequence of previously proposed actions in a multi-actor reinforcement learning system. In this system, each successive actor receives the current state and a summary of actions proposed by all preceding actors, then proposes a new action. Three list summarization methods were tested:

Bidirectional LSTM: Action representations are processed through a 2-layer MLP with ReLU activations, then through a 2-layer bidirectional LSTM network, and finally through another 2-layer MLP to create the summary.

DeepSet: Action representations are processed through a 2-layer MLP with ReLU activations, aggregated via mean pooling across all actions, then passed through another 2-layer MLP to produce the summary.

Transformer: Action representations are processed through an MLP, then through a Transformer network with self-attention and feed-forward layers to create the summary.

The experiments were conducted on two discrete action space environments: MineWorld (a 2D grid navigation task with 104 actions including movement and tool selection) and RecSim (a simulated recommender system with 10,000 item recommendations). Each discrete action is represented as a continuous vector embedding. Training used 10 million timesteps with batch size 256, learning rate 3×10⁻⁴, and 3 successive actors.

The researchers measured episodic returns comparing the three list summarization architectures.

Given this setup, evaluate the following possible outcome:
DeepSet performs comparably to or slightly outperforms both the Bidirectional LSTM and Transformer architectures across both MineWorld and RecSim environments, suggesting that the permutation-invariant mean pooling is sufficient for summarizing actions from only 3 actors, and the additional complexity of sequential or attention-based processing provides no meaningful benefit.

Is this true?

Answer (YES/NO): YES